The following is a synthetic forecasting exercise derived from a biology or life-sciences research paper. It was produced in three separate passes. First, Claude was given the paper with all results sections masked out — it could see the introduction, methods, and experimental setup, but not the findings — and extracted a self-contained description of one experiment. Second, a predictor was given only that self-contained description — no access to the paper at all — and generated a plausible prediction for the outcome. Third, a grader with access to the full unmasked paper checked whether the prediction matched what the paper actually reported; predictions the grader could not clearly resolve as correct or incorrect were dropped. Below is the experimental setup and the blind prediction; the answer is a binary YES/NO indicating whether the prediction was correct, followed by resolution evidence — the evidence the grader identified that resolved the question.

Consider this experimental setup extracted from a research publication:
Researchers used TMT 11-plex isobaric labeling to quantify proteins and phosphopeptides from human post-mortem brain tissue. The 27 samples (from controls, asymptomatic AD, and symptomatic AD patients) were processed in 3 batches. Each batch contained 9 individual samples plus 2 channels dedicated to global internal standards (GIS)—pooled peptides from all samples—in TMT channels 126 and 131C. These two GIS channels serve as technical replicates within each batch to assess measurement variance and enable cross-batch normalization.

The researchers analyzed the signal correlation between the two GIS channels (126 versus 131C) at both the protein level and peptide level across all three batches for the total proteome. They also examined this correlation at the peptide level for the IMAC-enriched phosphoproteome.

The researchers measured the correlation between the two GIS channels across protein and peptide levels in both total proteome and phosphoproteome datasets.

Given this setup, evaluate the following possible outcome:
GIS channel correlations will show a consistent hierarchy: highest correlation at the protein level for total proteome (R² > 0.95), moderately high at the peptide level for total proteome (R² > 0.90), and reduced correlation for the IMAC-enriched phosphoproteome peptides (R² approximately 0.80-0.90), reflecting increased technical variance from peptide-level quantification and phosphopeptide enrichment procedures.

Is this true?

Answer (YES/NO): NO